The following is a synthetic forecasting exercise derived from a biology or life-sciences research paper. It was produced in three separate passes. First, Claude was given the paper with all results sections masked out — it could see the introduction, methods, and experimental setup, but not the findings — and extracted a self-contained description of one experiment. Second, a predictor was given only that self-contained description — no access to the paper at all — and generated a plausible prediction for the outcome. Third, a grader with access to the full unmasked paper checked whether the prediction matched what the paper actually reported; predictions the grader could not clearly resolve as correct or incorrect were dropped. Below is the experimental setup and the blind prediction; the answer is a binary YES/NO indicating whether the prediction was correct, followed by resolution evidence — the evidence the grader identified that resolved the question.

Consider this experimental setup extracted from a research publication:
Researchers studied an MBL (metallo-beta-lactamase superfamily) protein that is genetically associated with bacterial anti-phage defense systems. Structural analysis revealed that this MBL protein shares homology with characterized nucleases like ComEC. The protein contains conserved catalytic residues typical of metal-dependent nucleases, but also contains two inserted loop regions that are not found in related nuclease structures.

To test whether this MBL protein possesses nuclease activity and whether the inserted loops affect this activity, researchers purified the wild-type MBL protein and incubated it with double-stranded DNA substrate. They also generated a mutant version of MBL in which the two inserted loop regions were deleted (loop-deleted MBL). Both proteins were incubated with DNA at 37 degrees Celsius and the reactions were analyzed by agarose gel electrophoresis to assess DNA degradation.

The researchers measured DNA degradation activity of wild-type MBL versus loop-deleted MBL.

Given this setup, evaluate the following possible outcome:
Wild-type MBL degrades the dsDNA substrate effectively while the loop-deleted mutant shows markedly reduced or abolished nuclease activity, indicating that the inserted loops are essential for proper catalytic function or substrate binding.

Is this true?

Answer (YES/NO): NO